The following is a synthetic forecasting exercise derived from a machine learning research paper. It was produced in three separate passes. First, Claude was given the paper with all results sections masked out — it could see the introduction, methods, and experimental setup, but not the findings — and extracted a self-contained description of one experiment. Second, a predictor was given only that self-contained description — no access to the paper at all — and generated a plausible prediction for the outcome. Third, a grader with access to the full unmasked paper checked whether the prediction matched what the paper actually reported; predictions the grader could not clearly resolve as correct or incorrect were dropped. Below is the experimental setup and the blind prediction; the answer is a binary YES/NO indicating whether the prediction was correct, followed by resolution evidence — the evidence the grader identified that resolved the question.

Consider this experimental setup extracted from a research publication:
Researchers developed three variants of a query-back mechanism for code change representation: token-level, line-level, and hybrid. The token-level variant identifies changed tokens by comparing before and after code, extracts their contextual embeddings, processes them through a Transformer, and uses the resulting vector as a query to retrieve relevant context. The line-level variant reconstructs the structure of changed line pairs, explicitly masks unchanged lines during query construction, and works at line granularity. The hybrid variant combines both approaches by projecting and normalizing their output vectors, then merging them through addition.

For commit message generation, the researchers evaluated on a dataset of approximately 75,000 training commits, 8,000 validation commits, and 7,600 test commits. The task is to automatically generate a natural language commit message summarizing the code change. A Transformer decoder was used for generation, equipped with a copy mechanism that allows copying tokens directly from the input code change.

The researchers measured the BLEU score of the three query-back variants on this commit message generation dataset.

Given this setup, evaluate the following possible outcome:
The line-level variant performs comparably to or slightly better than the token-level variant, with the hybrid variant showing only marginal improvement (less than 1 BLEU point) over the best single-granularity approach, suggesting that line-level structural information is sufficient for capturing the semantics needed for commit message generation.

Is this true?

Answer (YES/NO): NO